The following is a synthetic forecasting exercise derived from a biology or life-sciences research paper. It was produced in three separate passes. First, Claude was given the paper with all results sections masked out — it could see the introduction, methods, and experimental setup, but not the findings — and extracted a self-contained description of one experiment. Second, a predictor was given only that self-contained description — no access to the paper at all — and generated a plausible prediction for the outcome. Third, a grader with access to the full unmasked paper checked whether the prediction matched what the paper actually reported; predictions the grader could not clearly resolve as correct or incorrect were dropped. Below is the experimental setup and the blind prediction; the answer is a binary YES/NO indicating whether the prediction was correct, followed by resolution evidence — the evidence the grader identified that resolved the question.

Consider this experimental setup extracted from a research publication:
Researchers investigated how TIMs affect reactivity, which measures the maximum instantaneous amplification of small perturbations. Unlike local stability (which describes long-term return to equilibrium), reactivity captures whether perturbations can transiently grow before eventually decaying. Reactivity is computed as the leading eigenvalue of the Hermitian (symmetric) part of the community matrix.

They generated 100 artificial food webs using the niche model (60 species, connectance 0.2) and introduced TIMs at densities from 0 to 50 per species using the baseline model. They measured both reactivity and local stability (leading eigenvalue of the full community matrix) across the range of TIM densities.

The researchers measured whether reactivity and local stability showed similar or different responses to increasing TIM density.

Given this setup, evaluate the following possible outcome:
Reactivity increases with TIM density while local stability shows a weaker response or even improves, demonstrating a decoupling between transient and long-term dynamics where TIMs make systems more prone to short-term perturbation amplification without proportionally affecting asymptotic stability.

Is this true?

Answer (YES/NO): NO